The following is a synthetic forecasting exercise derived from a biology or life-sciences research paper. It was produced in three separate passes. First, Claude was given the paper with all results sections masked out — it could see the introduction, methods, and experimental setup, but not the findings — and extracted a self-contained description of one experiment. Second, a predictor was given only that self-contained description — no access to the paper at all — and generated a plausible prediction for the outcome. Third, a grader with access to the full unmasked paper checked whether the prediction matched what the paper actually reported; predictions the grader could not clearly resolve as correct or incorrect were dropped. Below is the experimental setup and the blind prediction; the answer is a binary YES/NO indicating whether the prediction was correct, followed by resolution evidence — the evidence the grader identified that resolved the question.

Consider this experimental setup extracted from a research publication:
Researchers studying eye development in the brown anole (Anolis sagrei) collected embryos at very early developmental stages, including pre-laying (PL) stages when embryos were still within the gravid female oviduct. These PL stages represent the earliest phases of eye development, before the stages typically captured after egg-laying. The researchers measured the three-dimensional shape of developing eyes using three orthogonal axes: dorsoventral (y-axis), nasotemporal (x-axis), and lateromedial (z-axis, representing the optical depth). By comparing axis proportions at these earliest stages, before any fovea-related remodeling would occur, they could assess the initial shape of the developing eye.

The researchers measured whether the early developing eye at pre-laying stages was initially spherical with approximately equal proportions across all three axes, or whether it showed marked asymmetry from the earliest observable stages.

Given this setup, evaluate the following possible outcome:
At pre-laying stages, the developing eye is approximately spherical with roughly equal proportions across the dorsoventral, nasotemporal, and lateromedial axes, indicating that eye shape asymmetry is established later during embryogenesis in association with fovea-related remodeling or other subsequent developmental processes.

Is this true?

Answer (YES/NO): YES